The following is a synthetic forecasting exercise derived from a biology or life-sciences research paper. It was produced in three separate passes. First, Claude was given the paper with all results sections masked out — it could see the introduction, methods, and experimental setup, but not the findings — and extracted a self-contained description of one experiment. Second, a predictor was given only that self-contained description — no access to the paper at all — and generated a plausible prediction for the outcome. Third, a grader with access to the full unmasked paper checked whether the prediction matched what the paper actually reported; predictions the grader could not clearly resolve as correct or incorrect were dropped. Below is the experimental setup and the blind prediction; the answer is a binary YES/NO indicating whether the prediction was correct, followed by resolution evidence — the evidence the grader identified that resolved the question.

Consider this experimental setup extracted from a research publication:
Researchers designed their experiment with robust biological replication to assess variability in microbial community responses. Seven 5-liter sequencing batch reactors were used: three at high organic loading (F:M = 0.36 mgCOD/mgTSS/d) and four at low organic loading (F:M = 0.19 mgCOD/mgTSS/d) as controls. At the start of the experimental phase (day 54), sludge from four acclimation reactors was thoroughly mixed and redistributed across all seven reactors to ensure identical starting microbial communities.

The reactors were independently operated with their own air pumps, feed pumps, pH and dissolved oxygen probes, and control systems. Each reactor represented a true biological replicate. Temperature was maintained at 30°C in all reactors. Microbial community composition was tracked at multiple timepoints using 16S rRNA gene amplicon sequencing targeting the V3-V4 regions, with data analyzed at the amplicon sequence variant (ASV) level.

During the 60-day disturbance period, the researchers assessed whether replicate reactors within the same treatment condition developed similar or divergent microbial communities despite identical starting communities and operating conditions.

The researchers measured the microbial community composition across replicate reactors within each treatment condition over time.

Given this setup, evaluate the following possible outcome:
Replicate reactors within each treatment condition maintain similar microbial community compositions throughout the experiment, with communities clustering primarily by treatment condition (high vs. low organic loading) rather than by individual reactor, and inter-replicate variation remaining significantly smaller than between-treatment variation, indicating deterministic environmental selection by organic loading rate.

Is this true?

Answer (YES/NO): NO